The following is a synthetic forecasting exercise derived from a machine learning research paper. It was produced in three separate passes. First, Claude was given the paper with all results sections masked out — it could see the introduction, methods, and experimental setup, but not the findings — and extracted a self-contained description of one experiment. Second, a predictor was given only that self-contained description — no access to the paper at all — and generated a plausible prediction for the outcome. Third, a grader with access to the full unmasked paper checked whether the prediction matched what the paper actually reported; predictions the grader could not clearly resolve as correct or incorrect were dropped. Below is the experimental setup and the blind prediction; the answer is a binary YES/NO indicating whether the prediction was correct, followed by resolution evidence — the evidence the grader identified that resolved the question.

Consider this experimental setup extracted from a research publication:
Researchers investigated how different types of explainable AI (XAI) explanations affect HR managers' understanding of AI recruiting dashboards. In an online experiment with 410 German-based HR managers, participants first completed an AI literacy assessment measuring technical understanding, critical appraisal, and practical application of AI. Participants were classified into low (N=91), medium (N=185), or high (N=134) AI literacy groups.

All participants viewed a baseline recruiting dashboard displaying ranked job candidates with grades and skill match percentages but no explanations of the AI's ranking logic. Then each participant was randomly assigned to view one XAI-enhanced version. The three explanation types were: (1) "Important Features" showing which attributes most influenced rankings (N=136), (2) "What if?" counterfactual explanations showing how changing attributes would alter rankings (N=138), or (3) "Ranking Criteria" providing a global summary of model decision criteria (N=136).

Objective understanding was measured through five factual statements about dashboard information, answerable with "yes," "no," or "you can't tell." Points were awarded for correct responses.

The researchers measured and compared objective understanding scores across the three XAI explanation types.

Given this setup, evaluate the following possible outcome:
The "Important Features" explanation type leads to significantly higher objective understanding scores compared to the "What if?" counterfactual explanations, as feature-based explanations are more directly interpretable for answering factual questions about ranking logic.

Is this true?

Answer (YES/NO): YES